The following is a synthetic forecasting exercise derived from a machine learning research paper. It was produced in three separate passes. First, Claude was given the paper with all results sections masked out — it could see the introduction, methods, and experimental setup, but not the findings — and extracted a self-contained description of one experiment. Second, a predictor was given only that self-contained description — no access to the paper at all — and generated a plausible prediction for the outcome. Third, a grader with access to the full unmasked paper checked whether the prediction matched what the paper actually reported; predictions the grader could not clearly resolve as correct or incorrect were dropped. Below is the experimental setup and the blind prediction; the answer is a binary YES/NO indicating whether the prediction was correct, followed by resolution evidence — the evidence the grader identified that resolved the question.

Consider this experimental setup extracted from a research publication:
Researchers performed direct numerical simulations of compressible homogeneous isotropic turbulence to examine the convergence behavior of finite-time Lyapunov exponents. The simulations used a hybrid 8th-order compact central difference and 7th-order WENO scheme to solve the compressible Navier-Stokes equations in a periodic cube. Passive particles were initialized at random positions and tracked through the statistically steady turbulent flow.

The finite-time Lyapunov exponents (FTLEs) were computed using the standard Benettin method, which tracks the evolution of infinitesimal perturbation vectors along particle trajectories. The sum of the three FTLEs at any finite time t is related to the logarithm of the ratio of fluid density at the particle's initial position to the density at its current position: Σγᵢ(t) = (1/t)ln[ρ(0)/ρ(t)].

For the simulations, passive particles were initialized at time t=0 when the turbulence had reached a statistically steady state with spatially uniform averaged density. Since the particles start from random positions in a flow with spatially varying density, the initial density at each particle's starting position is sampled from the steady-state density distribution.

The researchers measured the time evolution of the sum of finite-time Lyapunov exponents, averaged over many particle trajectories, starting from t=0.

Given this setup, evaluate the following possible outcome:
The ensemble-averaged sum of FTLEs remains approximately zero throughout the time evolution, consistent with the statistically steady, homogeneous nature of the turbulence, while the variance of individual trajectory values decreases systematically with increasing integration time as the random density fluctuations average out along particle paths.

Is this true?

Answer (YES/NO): NO